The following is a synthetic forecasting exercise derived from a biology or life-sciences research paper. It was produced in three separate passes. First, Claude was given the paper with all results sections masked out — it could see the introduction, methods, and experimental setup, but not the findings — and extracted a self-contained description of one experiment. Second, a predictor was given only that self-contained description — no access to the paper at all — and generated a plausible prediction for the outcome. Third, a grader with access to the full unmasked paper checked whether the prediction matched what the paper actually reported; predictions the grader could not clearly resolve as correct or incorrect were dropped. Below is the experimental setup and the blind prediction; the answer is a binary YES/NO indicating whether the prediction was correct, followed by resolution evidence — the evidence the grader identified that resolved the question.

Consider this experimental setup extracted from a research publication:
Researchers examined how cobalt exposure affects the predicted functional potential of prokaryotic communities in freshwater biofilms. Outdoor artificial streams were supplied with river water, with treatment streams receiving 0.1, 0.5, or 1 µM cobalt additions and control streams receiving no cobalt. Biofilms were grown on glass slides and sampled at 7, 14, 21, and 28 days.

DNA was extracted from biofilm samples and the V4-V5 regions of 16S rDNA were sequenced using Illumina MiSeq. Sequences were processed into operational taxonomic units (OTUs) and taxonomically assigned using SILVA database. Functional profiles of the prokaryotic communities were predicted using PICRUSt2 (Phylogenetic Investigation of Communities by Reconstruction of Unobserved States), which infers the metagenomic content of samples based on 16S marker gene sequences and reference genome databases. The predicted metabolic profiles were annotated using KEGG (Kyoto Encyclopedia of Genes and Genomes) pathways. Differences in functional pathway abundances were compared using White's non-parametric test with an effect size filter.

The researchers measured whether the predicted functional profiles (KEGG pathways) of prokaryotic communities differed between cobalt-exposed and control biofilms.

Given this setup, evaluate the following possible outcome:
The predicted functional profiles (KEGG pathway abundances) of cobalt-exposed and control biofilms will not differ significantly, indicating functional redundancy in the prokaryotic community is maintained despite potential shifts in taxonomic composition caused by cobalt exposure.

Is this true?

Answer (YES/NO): NO